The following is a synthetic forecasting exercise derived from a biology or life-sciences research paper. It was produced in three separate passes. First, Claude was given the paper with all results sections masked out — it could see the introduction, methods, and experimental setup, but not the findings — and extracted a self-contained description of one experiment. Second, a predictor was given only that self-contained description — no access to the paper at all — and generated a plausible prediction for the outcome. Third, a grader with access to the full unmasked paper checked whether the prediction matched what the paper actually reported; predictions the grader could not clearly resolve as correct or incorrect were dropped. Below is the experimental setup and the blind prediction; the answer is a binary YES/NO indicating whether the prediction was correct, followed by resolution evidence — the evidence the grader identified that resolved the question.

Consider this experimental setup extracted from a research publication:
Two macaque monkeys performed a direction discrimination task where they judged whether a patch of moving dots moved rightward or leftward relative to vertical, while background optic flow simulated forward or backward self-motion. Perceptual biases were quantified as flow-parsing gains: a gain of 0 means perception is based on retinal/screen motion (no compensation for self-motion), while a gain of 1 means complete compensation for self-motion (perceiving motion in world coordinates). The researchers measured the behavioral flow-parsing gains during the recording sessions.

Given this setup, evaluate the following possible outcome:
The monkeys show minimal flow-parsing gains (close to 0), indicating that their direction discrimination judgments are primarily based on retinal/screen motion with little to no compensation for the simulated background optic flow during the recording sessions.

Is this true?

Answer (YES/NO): NO